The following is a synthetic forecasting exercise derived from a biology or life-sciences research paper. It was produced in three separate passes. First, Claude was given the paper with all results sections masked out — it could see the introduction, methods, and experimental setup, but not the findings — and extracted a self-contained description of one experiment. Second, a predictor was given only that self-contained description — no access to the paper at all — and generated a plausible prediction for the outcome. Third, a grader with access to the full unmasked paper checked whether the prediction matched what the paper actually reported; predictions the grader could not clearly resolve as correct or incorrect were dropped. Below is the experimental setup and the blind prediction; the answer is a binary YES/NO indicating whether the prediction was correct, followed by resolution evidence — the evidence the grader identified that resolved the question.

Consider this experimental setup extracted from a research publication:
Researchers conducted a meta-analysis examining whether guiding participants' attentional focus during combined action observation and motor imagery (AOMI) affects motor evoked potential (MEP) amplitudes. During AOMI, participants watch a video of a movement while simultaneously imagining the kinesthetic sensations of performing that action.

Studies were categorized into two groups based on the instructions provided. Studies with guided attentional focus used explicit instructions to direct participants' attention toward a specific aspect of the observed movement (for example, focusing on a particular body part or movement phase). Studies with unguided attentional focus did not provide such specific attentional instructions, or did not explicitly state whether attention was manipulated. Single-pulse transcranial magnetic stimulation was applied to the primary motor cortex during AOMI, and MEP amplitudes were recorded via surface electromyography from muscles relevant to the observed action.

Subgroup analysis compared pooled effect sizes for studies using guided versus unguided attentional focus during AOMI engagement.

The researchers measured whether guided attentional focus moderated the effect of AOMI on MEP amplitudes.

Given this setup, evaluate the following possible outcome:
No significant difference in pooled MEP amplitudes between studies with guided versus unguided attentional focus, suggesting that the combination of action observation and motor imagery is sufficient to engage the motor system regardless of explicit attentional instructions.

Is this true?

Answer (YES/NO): YES